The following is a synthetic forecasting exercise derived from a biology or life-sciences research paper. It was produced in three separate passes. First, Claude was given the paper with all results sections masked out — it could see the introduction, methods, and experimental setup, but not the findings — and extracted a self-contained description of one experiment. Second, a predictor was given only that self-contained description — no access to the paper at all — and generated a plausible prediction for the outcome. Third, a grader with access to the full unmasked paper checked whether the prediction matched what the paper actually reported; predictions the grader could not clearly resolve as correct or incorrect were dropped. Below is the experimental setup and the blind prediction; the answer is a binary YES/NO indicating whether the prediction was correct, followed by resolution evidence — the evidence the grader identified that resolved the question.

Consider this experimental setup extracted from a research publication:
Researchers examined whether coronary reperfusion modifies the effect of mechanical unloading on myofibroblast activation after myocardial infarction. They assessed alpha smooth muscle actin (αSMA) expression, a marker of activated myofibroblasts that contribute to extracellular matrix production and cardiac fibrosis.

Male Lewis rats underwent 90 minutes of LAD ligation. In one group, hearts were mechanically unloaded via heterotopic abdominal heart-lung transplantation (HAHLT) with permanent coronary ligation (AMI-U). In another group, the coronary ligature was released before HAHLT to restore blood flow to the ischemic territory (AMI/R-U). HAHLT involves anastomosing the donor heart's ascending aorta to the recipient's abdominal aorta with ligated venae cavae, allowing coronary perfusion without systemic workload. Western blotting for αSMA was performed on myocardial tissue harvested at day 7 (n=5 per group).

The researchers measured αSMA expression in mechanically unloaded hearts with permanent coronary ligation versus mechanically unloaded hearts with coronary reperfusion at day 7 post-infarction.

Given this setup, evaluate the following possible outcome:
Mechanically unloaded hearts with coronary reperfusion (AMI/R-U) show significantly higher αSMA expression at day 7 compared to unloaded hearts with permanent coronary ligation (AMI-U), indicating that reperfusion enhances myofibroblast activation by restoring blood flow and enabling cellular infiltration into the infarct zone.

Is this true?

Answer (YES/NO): NO